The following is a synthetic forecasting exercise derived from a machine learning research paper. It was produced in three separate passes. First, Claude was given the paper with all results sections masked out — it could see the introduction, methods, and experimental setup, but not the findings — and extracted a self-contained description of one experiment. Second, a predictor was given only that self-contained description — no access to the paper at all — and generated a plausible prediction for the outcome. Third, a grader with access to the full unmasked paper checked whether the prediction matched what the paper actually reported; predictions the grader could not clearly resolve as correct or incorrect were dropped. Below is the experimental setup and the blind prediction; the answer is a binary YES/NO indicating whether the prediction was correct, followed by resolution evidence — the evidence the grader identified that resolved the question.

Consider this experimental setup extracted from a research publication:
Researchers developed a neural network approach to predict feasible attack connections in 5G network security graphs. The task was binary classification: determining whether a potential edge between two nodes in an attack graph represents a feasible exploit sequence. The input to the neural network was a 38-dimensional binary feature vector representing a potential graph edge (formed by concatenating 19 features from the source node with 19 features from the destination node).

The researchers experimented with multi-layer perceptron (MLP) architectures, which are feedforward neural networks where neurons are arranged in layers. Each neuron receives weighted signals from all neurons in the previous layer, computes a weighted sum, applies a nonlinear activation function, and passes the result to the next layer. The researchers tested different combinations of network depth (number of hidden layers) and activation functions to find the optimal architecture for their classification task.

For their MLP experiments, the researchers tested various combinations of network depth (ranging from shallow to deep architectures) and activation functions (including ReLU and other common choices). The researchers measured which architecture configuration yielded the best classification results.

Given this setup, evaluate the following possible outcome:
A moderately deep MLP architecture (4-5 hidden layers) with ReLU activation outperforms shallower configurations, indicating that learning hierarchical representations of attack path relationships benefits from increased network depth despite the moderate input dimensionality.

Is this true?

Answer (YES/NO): NO